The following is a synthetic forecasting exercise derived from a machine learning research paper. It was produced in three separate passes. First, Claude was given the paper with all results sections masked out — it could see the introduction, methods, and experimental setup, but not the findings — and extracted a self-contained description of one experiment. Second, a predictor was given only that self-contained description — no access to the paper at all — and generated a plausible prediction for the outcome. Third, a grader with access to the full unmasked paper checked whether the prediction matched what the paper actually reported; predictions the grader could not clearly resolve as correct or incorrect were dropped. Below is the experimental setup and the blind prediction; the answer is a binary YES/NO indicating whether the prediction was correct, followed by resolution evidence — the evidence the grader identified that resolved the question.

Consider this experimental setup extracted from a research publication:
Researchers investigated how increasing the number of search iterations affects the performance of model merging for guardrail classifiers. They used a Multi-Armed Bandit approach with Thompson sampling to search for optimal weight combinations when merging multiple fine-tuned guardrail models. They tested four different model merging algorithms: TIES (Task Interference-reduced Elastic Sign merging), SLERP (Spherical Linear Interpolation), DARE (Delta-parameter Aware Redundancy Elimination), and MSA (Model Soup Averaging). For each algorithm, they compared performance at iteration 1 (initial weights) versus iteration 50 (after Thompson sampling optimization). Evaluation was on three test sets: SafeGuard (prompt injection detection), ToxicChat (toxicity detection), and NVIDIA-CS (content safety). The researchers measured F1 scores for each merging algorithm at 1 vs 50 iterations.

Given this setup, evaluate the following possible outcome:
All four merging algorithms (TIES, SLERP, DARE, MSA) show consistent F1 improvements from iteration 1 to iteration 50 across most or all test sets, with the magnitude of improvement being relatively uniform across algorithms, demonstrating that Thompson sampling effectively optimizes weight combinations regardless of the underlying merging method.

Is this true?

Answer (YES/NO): NO